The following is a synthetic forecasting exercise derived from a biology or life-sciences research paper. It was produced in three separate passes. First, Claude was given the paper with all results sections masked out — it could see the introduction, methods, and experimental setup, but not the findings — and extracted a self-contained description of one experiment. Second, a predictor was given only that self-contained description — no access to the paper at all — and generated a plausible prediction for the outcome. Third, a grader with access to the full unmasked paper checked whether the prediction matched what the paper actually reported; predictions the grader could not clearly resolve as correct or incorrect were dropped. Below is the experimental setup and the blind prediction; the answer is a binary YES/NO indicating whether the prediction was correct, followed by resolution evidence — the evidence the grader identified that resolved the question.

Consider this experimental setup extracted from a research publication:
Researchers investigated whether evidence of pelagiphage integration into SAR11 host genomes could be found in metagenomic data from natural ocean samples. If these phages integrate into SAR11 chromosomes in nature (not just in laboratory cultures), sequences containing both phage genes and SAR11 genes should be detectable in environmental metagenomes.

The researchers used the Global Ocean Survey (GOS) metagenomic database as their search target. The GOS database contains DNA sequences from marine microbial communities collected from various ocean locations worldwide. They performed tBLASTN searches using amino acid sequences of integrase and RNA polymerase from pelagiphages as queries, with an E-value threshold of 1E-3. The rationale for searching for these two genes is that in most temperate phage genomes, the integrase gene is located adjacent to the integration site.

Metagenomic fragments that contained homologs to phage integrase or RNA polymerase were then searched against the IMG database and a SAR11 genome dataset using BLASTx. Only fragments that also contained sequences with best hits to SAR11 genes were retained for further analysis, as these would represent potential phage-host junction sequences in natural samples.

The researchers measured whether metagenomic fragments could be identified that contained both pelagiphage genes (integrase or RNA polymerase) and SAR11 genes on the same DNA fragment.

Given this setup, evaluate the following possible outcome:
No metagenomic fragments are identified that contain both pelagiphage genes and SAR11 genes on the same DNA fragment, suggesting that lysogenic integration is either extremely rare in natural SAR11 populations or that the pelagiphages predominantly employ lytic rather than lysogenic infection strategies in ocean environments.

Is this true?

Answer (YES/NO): NO